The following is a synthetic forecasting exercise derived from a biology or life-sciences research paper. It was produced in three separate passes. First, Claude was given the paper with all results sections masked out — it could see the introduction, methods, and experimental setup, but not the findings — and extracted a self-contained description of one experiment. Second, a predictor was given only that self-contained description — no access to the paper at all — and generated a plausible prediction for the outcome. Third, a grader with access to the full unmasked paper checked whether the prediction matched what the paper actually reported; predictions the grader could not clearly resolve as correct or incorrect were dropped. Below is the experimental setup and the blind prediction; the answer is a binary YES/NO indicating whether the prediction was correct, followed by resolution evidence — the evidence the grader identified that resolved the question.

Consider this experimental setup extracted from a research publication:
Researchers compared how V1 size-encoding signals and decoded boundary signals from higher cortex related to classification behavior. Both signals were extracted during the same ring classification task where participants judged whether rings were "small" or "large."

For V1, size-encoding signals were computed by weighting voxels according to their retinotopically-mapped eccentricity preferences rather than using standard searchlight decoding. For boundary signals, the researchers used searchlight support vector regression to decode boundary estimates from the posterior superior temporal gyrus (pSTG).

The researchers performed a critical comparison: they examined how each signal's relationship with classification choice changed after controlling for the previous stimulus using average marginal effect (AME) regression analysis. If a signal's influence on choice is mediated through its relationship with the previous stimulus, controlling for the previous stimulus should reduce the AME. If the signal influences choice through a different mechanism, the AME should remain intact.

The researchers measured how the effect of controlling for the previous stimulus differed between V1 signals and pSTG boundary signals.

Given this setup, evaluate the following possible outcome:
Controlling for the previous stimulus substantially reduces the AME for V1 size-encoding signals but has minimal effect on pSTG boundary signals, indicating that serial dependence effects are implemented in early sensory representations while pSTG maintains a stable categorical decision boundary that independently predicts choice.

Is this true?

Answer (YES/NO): NO